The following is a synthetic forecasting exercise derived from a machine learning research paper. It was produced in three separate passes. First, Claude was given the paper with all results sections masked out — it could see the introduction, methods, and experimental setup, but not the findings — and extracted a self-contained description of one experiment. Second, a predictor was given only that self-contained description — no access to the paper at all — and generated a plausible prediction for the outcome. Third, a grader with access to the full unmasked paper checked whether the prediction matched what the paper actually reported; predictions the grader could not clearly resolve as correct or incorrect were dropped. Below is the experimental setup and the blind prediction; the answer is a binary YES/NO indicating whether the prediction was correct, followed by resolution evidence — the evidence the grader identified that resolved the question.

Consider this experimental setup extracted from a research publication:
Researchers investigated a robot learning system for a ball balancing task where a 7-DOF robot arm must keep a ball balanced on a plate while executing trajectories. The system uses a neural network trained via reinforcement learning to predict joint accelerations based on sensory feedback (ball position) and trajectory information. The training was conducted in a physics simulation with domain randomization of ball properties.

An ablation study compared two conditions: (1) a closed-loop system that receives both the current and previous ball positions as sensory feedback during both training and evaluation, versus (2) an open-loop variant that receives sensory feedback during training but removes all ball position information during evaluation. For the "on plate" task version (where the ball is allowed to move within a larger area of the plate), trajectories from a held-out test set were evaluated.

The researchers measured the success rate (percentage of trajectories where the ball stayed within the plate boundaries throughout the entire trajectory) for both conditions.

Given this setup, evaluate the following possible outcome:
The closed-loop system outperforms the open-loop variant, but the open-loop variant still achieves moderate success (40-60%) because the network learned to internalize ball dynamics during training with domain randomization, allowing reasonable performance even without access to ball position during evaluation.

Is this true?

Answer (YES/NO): NO